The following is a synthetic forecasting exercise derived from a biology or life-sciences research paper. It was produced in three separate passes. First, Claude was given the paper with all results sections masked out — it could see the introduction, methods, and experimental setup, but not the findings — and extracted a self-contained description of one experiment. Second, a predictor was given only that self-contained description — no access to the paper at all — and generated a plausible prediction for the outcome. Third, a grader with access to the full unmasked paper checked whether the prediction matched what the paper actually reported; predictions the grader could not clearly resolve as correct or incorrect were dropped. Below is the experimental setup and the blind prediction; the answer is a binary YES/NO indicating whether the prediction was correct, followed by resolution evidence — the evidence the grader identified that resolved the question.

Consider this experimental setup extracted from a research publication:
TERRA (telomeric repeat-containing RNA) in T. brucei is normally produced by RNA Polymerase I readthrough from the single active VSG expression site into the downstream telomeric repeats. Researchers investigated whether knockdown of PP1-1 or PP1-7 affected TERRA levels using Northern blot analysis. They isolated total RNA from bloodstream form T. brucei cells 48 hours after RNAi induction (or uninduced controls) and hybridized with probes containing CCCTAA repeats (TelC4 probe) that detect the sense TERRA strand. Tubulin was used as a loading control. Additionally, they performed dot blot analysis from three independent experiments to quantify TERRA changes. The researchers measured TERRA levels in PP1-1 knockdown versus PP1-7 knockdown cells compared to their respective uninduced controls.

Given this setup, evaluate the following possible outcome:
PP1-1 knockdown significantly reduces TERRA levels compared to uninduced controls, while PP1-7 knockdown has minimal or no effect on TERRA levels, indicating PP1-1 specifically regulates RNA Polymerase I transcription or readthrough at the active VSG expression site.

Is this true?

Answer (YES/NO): NO